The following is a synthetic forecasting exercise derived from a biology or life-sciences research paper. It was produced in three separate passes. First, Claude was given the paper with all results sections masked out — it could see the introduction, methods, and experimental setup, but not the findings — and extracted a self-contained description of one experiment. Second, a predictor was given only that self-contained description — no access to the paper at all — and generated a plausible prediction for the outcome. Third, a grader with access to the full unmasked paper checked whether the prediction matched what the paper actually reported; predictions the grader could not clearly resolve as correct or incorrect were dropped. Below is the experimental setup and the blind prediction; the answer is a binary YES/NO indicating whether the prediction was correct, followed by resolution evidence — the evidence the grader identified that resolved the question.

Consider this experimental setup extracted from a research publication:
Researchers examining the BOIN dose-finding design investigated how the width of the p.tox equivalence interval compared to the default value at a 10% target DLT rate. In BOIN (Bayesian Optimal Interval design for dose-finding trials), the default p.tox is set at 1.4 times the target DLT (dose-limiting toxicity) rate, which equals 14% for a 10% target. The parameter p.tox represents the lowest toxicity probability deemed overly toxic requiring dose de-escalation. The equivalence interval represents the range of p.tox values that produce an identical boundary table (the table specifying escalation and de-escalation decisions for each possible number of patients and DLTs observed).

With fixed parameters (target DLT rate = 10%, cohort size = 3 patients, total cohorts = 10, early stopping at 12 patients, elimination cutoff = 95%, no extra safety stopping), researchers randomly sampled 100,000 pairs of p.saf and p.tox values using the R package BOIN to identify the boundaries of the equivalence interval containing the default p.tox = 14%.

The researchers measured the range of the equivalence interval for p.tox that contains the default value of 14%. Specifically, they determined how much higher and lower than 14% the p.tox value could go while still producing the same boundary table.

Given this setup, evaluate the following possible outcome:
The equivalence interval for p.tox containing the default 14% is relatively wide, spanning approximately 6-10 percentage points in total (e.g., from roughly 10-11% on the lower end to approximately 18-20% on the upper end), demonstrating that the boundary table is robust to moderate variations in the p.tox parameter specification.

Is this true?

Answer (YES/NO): NO